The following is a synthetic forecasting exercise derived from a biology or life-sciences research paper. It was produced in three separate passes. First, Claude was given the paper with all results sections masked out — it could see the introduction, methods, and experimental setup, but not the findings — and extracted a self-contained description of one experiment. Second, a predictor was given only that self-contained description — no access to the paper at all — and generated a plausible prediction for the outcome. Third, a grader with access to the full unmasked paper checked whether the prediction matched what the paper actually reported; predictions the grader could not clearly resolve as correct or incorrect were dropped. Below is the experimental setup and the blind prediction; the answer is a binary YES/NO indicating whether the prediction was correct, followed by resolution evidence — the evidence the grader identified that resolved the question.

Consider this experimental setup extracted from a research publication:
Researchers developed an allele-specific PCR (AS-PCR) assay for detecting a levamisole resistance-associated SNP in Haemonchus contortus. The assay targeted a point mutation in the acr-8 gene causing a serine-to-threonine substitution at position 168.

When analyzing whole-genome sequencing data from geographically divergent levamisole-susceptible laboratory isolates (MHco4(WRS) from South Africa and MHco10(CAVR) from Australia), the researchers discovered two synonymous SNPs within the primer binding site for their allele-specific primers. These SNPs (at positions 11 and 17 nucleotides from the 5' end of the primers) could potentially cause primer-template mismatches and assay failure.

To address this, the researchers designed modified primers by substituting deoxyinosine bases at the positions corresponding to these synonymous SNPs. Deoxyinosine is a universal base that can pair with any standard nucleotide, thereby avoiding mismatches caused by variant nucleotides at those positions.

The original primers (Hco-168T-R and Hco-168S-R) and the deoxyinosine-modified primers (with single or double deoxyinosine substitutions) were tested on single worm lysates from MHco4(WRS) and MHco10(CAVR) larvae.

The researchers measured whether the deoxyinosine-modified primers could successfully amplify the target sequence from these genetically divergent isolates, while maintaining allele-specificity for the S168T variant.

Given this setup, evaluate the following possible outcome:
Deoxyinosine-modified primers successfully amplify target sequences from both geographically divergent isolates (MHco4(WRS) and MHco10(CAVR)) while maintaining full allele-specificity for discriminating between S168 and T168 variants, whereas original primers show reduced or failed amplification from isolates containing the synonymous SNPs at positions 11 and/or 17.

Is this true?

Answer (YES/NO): YES